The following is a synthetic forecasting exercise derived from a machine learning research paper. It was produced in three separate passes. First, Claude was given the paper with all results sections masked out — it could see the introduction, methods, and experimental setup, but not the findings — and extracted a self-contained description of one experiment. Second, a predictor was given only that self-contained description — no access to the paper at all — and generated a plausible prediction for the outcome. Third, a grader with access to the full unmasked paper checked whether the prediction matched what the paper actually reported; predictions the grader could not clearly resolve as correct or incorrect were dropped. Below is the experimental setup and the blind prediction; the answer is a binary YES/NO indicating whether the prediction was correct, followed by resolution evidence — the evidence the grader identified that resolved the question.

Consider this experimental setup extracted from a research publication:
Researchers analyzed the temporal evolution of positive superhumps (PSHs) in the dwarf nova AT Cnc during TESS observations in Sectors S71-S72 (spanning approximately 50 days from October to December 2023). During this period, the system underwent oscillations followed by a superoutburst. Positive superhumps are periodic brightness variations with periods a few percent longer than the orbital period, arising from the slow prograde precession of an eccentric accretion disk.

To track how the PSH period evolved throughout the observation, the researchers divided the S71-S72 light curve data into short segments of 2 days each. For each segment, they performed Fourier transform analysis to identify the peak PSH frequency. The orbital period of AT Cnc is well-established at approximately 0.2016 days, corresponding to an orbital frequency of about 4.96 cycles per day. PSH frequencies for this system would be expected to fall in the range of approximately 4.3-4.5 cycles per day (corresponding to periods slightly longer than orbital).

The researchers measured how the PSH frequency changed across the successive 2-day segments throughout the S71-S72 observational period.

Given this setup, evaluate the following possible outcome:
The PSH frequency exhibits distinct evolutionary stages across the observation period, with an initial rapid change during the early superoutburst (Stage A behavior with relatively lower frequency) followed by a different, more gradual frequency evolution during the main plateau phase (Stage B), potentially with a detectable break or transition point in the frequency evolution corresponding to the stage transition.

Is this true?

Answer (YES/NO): NO